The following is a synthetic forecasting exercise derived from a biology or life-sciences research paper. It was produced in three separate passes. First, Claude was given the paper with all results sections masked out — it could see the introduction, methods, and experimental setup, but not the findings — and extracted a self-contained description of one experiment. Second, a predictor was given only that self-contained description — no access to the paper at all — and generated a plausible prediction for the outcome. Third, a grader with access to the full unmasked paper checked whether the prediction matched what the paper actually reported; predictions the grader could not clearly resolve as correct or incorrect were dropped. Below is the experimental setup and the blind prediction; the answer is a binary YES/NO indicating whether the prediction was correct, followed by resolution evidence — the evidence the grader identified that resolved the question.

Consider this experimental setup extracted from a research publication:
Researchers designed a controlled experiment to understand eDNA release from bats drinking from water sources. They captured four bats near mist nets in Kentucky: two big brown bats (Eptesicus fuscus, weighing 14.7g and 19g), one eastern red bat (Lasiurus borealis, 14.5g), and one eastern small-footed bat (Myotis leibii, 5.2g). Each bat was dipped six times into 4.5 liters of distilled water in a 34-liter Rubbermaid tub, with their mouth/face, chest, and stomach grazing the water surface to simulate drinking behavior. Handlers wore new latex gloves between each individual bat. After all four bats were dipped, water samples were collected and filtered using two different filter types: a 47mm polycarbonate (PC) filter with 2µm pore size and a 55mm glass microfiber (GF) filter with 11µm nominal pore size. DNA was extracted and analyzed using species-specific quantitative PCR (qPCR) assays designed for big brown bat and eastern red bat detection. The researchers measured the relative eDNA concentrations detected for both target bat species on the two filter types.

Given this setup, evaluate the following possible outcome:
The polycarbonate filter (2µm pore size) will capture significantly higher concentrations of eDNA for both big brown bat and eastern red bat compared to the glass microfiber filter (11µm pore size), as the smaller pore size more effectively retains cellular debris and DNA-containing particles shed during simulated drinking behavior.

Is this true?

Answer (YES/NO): NO